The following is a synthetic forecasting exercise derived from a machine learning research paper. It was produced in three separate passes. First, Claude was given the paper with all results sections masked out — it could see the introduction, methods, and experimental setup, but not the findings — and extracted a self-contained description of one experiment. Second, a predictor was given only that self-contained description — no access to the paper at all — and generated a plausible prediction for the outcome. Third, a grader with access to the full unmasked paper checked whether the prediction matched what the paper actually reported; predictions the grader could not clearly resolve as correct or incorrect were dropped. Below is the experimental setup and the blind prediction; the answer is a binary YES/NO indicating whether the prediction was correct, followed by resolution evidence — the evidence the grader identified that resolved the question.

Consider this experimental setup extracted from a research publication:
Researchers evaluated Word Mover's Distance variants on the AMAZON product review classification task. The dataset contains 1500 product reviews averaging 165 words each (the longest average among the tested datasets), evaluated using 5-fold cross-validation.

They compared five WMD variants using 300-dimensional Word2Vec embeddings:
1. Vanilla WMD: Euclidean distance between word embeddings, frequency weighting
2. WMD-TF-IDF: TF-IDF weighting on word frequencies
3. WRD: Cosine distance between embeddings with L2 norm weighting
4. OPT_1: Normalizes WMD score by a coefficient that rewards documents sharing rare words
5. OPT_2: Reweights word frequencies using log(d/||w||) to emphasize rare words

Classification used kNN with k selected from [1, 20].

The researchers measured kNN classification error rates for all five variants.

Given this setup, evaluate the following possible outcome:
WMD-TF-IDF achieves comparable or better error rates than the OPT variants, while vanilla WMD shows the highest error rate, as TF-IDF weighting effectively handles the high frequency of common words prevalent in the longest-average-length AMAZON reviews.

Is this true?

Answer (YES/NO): NO